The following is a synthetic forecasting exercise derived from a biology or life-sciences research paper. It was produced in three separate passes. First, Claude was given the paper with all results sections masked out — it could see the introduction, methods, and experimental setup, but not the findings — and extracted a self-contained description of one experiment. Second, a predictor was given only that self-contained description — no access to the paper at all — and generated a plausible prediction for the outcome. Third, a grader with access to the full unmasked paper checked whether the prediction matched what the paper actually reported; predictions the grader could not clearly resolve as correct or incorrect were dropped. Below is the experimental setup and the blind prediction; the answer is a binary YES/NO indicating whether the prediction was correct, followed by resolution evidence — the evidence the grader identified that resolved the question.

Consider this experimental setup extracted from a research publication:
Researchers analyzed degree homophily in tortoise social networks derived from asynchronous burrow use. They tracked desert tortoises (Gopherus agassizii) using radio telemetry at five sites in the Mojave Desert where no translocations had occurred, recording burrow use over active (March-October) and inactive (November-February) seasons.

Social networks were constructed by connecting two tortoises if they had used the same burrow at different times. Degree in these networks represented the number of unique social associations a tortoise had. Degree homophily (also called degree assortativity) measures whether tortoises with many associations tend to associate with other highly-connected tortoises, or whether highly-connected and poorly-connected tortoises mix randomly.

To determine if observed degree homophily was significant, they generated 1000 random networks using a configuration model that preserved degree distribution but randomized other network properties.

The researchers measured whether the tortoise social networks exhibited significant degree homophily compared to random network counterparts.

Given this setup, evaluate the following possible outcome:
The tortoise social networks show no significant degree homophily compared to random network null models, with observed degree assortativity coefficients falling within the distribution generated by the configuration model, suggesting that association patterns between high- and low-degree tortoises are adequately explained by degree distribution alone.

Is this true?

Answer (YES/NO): NO